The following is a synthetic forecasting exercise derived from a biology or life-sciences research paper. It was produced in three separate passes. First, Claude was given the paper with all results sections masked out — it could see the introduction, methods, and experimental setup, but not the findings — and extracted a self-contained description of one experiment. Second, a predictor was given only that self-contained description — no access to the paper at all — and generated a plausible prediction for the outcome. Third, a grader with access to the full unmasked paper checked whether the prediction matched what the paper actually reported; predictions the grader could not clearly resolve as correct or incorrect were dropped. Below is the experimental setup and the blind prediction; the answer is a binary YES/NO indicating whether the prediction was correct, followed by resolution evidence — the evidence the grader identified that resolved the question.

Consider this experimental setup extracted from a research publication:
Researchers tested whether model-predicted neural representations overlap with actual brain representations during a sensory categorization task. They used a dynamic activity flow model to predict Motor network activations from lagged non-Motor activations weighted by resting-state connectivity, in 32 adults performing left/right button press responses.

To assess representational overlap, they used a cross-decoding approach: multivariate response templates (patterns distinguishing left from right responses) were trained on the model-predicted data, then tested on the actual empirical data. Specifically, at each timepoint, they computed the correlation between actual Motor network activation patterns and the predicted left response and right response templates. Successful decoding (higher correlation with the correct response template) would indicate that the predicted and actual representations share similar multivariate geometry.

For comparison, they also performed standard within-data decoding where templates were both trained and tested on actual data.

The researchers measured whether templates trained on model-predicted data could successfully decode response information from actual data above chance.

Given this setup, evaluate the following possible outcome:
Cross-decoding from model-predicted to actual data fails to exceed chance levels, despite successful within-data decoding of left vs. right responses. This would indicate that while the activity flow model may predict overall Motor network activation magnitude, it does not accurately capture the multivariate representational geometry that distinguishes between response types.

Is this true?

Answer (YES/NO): NO